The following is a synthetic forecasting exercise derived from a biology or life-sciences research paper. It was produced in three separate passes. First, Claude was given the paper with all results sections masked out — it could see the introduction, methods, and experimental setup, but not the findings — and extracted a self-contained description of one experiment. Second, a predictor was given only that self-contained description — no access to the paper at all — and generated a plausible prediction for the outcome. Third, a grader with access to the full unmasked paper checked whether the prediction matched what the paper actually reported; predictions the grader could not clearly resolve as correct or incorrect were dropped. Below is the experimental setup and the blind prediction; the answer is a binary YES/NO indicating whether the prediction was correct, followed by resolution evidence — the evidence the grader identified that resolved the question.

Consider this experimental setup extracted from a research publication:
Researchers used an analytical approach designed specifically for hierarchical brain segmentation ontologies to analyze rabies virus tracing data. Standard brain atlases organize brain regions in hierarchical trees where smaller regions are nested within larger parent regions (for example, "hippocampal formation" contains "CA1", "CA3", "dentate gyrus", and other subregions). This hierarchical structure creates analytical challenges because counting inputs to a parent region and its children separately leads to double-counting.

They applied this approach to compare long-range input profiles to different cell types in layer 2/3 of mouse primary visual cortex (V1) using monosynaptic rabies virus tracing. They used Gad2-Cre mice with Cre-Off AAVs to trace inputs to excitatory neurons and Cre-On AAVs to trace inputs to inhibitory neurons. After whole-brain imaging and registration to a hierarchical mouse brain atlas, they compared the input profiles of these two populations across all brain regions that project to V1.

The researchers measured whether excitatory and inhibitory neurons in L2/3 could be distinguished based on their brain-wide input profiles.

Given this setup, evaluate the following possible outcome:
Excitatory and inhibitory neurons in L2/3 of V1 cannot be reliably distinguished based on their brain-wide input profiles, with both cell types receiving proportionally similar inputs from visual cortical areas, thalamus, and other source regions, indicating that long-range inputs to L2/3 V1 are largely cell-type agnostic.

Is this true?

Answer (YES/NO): NO